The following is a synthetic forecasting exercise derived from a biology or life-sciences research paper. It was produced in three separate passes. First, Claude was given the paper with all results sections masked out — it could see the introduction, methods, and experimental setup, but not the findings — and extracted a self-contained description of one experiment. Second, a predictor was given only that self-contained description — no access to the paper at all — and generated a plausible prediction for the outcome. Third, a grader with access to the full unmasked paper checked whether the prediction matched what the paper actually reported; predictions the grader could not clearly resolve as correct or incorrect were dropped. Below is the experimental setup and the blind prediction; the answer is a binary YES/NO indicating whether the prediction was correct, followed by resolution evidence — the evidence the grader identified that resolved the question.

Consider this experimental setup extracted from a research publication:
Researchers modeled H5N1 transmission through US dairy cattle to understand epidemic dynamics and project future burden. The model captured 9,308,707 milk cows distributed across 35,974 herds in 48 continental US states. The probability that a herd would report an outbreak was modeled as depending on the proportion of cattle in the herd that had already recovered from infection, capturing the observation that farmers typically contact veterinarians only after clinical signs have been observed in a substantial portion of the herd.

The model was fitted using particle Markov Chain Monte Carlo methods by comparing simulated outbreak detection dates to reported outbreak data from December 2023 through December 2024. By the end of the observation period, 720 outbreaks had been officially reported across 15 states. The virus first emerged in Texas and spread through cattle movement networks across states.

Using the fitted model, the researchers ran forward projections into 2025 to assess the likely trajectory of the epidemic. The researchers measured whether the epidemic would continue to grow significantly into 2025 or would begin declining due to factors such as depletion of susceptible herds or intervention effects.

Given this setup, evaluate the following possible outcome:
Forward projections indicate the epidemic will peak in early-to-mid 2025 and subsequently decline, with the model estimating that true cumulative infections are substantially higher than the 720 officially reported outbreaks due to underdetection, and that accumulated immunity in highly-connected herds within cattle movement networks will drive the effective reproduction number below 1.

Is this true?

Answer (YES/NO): NO